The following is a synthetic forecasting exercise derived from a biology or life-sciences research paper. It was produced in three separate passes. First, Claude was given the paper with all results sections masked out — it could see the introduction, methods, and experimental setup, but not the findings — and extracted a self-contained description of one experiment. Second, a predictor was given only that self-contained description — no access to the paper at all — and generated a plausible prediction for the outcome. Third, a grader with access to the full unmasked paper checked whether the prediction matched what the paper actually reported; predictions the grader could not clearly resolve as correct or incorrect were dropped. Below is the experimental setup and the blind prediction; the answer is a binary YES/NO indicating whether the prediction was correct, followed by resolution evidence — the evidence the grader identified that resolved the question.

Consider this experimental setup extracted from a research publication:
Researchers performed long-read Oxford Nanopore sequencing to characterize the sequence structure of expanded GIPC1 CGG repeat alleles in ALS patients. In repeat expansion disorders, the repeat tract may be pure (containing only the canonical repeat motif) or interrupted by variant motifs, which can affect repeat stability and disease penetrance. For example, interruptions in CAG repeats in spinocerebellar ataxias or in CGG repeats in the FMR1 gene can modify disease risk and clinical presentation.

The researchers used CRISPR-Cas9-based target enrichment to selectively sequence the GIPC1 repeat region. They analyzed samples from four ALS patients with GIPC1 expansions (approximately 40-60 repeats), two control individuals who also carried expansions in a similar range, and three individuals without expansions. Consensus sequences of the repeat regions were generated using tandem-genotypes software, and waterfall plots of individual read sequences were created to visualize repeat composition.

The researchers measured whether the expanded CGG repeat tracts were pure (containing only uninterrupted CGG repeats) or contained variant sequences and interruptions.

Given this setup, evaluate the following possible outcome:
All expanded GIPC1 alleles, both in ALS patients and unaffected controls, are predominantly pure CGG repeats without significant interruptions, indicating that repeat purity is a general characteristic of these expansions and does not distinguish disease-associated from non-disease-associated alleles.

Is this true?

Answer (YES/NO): NO